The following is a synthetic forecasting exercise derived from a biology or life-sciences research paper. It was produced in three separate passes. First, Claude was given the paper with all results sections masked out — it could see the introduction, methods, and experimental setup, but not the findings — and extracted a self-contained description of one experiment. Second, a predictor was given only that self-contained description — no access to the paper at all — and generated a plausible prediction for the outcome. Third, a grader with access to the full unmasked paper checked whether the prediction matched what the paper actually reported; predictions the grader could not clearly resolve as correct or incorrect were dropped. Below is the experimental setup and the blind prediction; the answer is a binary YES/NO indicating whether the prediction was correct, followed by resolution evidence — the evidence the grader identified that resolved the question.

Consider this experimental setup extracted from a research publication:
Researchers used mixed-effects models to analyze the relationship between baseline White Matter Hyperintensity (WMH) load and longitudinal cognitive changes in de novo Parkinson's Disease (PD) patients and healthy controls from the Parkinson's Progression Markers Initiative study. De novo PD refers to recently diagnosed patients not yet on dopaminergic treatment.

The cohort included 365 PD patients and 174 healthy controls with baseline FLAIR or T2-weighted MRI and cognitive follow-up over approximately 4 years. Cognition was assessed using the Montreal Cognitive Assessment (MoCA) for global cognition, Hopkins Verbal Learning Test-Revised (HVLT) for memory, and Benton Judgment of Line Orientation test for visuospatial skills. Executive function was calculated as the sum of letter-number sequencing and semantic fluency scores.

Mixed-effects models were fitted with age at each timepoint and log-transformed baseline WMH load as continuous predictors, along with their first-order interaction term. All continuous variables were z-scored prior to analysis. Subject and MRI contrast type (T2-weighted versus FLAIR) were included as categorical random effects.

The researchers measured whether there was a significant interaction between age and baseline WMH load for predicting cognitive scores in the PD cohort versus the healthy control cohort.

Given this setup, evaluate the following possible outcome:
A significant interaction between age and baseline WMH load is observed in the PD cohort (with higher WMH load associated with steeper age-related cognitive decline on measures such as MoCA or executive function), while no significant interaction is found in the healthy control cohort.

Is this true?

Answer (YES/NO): YES